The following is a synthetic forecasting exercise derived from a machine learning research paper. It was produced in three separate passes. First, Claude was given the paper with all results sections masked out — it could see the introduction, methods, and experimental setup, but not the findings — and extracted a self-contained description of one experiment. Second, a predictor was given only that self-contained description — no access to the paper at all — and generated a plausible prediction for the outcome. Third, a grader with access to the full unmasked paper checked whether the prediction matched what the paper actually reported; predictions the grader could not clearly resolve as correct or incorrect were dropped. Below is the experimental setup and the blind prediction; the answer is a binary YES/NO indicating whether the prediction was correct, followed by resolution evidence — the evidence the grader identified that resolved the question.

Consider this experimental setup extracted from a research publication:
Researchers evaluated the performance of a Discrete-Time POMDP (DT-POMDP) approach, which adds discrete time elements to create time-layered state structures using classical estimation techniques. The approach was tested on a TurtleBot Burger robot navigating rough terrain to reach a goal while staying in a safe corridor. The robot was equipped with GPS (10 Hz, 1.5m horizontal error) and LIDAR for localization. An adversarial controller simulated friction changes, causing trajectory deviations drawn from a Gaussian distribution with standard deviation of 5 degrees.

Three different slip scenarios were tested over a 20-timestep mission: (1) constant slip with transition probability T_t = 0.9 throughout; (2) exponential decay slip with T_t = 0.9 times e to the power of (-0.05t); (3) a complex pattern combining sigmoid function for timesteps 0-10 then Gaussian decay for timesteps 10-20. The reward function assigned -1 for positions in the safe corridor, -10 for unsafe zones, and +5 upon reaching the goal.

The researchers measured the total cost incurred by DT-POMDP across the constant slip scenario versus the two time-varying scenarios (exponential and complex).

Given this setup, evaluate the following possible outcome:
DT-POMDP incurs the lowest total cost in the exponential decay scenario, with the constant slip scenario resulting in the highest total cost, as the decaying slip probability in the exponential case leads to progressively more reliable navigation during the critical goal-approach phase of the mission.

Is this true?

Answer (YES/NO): NO